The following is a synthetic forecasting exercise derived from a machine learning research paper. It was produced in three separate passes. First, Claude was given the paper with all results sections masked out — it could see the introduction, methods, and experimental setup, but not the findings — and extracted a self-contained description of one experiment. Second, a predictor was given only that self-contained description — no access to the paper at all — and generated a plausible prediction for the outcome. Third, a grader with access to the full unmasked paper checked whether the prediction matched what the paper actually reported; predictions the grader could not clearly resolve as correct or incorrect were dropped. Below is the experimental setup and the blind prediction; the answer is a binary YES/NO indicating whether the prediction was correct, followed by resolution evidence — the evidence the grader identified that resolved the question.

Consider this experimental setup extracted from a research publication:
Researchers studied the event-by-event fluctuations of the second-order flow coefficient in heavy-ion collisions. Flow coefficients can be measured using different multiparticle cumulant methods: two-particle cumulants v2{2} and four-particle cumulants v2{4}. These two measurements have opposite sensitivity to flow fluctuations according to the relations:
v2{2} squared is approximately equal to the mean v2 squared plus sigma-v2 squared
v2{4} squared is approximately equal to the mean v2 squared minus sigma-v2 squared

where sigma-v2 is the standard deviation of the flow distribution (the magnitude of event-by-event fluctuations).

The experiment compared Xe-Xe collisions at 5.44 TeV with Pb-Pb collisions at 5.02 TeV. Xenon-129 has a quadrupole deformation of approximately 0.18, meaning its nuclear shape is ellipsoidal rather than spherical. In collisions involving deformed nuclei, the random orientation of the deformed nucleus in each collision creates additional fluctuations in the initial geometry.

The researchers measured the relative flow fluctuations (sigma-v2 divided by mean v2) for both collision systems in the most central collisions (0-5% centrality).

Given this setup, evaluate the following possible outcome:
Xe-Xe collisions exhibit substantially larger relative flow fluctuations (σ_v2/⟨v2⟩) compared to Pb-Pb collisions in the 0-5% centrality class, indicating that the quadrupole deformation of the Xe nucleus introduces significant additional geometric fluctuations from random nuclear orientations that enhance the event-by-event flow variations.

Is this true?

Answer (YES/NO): NO